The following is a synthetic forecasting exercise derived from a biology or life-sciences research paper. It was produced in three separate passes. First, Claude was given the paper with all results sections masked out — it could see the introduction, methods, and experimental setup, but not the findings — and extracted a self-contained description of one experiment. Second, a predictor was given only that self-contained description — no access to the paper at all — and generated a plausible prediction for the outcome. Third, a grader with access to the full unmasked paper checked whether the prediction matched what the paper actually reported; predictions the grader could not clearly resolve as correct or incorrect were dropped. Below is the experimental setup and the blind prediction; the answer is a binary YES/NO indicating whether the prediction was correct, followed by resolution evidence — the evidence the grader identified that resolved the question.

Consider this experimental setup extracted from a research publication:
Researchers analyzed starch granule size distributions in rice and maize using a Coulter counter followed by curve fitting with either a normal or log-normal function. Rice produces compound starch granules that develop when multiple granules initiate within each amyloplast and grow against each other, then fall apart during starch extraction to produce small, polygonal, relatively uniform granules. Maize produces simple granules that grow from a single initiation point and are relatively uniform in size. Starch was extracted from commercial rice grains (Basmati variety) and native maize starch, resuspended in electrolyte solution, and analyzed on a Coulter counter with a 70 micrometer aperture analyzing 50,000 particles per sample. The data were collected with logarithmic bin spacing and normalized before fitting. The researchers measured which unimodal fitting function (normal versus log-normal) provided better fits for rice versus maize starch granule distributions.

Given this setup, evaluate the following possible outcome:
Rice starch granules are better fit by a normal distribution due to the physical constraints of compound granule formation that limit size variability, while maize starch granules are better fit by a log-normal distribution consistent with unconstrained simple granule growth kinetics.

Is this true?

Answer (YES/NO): NO